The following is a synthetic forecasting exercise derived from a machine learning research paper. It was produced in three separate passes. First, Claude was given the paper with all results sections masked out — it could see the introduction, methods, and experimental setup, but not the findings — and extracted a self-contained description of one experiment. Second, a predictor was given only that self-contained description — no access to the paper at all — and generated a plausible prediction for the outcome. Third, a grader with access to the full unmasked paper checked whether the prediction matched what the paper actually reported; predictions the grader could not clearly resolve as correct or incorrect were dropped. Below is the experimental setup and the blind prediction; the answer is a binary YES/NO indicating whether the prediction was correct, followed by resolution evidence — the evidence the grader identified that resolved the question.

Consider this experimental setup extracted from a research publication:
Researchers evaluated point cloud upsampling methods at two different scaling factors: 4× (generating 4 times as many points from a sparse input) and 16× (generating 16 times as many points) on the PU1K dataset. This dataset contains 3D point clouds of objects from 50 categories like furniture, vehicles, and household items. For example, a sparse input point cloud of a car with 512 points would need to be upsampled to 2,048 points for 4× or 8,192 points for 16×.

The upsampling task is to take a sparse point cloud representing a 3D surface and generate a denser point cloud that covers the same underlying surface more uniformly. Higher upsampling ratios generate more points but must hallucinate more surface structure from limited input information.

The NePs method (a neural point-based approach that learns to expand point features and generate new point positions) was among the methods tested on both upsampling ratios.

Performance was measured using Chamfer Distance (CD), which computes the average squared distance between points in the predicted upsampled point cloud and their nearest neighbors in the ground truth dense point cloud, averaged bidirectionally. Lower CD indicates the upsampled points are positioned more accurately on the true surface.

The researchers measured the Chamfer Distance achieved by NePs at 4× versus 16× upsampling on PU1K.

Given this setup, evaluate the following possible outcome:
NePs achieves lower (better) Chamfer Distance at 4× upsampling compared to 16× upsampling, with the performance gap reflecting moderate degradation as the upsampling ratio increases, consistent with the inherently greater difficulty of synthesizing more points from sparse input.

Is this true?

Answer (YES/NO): NO